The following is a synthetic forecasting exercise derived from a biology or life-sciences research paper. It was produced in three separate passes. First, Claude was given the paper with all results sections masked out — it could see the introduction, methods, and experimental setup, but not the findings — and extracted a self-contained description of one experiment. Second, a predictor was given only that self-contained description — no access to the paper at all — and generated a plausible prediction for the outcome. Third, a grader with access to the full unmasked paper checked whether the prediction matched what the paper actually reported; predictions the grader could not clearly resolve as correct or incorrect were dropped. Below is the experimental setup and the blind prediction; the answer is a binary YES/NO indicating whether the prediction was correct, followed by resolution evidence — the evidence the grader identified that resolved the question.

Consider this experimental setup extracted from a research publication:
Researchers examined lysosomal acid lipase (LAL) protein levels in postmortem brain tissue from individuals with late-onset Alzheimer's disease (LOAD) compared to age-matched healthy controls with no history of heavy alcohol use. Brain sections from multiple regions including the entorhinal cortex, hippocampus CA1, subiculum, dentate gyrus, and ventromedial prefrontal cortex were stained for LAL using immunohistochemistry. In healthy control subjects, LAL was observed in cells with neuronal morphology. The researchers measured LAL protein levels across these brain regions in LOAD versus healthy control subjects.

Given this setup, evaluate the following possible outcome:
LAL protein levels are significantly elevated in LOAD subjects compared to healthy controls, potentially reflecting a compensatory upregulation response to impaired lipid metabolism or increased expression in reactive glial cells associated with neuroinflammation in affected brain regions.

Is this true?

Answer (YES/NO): NO